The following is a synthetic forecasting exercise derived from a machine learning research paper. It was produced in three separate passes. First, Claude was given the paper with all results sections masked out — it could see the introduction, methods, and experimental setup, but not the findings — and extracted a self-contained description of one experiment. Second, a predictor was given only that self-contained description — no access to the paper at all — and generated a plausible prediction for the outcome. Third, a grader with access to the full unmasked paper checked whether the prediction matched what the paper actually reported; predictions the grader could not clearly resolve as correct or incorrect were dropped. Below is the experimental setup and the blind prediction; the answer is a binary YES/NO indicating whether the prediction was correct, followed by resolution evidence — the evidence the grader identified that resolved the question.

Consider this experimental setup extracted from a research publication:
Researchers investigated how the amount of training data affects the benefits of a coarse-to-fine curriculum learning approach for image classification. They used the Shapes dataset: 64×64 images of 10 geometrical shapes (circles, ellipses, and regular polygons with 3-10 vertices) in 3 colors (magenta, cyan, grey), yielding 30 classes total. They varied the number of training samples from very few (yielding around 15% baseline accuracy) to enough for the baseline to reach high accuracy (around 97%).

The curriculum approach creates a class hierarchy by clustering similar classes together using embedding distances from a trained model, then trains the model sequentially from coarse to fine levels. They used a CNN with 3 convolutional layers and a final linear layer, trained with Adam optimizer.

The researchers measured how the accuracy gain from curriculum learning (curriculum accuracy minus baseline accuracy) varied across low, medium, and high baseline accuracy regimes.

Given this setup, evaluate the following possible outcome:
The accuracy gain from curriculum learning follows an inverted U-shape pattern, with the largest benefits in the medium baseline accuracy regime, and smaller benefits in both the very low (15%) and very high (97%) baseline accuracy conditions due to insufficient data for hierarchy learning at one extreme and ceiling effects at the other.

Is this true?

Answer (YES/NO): YES